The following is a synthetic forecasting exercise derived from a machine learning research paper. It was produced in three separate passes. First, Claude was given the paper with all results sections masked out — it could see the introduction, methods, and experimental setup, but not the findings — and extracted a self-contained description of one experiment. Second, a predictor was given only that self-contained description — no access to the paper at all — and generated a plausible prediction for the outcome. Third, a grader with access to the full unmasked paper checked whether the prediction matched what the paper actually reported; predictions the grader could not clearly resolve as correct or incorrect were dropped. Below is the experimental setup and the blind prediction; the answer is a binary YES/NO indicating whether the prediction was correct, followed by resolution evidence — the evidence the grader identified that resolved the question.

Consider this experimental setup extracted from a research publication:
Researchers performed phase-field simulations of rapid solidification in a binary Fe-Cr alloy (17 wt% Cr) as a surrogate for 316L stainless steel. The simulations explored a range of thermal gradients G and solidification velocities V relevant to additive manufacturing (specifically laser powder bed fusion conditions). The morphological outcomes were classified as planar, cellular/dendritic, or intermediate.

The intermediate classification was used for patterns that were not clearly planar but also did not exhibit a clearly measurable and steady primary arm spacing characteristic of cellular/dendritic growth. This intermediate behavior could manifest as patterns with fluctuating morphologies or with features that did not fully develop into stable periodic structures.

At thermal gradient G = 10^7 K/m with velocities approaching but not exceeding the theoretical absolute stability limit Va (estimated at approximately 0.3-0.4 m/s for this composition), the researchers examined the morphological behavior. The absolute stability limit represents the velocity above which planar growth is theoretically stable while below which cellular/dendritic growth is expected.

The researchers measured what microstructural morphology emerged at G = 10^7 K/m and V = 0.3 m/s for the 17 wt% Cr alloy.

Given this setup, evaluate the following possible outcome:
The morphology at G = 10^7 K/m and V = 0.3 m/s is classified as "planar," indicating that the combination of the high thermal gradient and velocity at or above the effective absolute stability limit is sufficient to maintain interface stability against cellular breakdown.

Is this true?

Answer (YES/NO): YES